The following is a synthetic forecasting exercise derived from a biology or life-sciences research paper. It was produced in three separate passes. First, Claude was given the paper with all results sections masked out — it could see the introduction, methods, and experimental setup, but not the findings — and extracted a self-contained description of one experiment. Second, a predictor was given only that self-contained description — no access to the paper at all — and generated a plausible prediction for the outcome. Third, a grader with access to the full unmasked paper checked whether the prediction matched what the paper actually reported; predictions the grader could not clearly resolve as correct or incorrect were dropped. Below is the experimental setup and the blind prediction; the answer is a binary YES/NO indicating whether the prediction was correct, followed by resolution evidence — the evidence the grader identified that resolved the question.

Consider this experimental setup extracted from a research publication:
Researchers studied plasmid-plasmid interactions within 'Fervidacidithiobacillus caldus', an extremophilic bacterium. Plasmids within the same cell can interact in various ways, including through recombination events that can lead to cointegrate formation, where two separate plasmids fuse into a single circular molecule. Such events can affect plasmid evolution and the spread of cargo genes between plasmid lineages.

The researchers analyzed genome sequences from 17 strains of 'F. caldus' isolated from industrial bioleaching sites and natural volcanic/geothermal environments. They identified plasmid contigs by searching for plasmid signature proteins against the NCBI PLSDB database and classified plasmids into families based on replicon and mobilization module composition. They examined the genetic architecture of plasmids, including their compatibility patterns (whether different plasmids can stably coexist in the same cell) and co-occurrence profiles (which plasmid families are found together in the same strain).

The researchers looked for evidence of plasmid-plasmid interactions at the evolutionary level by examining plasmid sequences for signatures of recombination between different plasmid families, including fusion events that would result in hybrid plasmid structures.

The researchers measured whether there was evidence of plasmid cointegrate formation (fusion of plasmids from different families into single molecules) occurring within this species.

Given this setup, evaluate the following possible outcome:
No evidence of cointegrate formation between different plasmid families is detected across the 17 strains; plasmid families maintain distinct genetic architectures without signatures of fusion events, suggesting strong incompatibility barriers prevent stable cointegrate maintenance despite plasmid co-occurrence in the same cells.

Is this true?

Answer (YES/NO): NO